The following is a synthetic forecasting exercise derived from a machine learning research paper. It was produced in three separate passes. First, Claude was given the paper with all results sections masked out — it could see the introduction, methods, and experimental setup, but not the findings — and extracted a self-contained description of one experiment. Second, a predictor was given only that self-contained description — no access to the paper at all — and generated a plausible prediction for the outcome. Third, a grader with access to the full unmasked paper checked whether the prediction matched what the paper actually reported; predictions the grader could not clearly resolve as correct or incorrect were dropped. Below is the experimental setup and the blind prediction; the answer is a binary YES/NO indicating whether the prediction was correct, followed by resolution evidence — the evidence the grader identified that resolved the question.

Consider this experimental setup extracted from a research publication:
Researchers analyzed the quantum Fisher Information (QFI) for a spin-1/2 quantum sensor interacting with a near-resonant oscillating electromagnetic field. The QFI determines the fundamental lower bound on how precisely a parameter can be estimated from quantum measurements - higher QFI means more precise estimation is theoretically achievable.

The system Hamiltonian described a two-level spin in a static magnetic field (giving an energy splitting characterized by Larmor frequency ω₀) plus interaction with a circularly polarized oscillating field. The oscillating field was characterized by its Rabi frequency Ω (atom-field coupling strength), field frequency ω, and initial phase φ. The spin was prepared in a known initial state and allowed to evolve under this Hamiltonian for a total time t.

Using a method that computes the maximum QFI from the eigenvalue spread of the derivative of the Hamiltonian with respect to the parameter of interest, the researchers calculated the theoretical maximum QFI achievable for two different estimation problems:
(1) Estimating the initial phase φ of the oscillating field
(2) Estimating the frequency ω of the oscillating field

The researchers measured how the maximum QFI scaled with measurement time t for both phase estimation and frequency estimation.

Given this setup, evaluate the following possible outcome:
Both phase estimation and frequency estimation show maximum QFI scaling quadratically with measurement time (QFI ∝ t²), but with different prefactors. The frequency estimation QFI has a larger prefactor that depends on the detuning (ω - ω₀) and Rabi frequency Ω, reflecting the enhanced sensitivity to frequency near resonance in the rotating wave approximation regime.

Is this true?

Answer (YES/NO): NO